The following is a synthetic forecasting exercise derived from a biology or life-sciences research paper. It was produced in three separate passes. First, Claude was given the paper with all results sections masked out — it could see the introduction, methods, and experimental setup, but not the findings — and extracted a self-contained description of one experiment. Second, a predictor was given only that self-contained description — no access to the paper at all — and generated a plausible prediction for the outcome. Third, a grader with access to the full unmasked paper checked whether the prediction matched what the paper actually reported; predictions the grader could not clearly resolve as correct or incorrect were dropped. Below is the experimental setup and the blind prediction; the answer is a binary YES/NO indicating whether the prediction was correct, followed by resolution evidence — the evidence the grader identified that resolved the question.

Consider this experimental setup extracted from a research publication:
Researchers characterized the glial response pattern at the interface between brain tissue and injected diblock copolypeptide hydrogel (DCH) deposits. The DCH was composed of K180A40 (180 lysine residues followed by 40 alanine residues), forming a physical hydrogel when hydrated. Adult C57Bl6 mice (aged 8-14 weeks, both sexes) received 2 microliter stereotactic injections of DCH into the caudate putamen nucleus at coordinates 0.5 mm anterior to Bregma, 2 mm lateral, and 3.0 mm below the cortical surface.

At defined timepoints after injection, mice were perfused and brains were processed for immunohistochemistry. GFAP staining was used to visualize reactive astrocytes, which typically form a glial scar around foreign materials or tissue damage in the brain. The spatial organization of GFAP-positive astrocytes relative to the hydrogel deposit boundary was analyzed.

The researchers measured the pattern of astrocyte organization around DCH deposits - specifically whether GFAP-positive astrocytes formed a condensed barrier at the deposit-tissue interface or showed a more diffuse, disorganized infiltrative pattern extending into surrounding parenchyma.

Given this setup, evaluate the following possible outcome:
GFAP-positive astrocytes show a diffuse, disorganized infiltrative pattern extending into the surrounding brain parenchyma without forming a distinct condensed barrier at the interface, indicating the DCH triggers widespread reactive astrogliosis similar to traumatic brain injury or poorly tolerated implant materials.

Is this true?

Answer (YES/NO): NO